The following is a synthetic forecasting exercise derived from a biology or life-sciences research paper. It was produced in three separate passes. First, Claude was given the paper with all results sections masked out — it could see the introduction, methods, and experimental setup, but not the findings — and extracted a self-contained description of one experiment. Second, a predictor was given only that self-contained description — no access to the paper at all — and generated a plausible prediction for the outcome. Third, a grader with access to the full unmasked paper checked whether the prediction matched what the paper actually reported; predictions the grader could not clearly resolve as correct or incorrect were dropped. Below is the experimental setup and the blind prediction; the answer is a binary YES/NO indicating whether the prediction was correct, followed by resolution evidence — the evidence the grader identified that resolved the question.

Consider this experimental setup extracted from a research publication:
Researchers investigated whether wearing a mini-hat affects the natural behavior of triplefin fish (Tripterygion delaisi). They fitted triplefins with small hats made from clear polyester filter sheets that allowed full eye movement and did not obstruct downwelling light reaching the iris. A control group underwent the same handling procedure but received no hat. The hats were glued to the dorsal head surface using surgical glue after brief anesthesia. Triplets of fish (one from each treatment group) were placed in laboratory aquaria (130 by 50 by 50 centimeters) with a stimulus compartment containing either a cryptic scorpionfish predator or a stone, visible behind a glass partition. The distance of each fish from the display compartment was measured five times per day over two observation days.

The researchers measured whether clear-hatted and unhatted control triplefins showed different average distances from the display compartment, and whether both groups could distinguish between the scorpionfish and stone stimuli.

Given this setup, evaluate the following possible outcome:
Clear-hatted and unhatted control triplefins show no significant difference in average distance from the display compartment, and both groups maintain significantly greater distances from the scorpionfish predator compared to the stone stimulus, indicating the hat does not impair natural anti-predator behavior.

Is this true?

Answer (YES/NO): YES